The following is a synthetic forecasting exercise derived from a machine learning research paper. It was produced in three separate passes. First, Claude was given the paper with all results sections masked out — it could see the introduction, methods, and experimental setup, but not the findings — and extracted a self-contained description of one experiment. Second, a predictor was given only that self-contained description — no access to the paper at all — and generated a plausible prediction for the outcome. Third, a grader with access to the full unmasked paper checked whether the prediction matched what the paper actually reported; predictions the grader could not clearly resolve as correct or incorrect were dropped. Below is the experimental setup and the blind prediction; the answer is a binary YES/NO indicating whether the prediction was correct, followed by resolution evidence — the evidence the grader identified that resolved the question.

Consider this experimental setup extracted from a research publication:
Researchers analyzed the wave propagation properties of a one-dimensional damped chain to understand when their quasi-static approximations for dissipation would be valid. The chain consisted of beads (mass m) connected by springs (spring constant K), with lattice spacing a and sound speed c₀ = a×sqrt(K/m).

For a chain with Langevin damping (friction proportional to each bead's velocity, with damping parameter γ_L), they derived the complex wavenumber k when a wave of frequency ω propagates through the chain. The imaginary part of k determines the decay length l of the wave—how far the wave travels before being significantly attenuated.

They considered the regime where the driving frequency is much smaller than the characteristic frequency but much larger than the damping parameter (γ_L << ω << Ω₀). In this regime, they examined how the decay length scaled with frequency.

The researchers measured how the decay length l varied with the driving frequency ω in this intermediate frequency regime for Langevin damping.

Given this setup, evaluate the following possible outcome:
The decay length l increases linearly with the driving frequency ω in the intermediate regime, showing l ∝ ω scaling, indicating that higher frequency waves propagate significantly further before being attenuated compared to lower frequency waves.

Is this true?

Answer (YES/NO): NO